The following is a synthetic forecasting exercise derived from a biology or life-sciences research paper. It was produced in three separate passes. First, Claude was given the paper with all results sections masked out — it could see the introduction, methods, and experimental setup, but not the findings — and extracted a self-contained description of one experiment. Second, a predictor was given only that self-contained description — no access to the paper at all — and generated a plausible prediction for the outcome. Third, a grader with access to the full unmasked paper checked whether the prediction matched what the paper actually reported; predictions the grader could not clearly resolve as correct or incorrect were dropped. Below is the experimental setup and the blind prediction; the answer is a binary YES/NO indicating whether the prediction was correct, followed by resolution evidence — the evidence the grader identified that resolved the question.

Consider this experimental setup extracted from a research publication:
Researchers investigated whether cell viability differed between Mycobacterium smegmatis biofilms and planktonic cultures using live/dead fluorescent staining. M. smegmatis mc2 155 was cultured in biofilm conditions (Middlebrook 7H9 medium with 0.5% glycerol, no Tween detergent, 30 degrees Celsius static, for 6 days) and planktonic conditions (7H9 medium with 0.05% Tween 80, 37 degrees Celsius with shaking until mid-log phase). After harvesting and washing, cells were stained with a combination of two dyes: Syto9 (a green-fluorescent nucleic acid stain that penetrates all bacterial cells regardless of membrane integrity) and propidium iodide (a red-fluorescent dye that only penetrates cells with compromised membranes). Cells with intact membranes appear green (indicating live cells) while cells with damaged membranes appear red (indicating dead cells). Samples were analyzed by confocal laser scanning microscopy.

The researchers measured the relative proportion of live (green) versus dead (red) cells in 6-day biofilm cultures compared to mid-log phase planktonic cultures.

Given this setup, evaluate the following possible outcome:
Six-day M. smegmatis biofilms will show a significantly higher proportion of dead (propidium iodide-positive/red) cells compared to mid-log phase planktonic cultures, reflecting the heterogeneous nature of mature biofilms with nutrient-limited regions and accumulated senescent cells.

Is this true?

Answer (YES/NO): YES